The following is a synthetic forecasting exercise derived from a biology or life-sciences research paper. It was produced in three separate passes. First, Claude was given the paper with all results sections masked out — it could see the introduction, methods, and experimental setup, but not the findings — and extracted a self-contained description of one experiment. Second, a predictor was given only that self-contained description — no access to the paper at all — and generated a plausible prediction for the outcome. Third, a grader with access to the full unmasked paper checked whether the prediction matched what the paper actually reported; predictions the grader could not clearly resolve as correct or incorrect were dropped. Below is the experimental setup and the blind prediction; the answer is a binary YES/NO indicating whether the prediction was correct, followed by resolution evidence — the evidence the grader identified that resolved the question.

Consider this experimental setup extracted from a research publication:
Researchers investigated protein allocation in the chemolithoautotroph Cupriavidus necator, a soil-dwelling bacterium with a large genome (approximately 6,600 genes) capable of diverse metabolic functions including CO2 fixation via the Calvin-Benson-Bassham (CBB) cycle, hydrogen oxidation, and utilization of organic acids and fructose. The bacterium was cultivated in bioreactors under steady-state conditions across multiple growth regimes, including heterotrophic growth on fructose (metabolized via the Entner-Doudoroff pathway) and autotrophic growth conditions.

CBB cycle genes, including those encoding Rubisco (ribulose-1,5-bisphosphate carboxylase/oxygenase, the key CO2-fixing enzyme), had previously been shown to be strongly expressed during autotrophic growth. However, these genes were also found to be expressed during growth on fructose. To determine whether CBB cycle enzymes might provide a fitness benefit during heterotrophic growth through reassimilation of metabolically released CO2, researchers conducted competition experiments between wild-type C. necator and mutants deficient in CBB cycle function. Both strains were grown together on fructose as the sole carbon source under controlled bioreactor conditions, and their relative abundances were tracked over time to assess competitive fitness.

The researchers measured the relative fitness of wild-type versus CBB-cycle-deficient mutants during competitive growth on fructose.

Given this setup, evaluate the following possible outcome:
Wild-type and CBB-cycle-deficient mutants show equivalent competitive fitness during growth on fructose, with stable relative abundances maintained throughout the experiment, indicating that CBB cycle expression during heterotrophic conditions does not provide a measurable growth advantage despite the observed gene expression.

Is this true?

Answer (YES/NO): YES